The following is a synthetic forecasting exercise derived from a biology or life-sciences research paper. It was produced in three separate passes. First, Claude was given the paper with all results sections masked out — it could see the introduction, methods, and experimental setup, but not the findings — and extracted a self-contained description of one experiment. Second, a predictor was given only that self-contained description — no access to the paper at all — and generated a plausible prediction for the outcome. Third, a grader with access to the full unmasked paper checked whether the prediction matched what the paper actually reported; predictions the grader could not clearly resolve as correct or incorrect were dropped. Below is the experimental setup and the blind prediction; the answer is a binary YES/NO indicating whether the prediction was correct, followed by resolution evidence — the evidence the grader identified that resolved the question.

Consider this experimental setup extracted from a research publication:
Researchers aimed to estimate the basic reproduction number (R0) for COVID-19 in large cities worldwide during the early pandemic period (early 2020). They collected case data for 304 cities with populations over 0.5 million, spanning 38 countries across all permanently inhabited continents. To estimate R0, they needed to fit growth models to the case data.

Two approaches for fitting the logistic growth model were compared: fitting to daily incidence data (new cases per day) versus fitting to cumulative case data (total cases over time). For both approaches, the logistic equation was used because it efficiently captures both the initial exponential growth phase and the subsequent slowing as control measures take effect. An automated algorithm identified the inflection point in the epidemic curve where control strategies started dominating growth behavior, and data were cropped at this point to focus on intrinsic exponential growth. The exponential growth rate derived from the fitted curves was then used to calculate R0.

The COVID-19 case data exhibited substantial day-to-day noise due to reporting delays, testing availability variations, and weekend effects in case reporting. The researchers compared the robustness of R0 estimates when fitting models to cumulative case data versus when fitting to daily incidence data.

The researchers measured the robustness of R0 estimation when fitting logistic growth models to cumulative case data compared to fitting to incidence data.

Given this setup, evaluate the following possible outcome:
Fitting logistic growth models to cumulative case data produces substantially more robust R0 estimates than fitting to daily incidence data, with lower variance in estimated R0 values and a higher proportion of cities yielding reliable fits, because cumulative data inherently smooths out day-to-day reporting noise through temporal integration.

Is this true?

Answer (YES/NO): YES